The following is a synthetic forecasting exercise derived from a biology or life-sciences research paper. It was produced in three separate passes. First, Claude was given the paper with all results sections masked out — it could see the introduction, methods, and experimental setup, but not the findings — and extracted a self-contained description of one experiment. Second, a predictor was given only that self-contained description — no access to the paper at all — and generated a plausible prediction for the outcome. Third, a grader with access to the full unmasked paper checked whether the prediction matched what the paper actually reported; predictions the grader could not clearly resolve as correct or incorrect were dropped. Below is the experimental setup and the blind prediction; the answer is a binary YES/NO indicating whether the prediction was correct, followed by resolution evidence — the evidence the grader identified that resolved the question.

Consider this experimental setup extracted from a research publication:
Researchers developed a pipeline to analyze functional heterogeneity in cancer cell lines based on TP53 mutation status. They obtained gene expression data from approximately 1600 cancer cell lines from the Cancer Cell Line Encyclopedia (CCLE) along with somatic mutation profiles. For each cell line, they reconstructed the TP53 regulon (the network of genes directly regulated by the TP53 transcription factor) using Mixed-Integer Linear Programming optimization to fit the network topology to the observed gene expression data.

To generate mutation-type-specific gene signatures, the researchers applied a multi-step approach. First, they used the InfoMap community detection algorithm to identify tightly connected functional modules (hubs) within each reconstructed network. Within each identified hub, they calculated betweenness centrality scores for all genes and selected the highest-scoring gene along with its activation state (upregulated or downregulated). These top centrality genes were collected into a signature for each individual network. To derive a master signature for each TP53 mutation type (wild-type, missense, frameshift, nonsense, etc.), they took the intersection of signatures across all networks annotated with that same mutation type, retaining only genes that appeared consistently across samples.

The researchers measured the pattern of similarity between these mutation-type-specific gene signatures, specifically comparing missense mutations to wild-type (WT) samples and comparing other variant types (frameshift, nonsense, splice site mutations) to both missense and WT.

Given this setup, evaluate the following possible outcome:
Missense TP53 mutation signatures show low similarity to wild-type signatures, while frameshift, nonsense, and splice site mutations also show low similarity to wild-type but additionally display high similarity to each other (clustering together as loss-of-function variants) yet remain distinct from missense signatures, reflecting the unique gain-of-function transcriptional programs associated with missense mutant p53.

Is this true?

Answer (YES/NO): NO